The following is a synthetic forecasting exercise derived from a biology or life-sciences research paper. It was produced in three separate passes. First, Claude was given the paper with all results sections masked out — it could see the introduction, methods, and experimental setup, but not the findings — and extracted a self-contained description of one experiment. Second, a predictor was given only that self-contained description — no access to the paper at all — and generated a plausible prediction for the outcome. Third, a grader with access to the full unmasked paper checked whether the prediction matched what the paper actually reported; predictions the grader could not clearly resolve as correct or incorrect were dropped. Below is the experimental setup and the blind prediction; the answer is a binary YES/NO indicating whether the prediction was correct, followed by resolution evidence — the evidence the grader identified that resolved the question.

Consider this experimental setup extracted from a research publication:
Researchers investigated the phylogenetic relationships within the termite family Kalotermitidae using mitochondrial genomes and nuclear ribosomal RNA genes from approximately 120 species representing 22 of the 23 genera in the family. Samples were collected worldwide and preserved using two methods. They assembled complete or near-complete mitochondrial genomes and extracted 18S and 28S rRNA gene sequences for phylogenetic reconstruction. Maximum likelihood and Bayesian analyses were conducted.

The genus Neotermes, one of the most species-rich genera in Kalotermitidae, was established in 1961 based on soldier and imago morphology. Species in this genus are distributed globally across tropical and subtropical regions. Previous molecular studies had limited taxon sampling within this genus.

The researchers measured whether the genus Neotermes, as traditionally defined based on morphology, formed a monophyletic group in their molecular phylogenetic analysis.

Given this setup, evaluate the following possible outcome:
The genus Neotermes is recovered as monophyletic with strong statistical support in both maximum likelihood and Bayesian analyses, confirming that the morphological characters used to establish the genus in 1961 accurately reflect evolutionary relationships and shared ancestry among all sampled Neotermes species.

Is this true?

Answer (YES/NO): NO